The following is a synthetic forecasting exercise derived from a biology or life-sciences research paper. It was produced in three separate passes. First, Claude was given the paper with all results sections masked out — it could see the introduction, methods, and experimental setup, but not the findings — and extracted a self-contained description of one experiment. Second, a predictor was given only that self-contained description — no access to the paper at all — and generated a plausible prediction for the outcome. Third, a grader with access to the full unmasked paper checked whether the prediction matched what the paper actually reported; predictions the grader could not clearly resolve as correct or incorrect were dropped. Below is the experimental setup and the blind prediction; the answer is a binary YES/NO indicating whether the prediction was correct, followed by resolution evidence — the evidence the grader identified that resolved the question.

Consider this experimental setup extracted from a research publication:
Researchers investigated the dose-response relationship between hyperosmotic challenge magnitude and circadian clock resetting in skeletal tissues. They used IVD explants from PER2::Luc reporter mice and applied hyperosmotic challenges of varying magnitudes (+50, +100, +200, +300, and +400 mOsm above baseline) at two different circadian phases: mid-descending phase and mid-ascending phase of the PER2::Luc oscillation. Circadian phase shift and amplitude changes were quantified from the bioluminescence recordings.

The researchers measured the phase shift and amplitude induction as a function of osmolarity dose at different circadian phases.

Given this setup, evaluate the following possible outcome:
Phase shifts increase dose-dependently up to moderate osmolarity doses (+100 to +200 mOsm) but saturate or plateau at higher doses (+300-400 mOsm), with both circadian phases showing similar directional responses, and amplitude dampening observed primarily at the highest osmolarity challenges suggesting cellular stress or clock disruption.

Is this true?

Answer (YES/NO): NO